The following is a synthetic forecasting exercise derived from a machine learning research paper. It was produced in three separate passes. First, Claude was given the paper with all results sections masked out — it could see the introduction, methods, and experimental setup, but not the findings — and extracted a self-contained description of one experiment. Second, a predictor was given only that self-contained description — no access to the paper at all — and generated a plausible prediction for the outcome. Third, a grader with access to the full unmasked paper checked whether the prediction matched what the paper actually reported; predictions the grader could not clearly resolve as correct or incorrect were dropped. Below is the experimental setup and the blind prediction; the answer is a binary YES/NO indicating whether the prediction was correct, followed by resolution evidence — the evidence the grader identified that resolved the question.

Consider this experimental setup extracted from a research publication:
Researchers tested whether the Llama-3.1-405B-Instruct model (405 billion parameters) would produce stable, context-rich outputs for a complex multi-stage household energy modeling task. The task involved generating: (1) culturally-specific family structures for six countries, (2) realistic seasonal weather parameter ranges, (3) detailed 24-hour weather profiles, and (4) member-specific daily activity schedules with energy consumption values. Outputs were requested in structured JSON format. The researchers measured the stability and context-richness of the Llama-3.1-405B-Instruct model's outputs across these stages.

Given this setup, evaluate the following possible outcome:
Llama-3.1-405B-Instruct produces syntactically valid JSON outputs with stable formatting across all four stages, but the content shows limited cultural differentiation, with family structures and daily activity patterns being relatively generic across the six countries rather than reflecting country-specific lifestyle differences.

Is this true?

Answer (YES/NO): NO